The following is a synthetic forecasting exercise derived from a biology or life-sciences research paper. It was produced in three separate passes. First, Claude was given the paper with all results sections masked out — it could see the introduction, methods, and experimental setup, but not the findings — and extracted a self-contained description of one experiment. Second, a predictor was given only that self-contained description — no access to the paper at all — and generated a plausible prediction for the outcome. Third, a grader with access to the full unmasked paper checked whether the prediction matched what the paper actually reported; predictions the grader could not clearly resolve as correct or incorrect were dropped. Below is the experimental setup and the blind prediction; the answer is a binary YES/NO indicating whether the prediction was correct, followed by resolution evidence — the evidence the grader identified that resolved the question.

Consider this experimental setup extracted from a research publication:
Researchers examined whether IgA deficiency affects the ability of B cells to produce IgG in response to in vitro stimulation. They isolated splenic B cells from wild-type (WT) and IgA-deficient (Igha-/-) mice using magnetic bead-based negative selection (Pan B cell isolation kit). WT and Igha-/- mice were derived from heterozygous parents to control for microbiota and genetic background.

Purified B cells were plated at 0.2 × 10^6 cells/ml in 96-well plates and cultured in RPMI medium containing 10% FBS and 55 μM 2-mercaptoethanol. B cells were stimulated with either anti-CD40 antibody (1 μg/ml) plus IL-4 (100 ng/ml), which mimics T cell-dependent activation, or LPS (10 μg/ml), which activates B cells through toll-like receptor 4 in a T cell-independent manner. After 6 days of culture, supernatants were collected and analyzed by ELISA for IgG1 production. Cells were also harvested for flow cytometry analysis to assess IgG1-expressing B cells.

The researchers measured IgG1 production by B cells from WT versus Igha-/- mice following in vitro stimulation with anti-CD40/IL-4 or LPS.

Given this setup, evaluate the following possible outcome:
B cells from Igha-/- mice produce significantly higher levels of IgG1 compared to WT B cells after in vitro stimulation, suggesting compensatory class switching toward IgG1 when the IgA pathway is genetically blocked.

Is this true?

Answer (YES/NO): NO